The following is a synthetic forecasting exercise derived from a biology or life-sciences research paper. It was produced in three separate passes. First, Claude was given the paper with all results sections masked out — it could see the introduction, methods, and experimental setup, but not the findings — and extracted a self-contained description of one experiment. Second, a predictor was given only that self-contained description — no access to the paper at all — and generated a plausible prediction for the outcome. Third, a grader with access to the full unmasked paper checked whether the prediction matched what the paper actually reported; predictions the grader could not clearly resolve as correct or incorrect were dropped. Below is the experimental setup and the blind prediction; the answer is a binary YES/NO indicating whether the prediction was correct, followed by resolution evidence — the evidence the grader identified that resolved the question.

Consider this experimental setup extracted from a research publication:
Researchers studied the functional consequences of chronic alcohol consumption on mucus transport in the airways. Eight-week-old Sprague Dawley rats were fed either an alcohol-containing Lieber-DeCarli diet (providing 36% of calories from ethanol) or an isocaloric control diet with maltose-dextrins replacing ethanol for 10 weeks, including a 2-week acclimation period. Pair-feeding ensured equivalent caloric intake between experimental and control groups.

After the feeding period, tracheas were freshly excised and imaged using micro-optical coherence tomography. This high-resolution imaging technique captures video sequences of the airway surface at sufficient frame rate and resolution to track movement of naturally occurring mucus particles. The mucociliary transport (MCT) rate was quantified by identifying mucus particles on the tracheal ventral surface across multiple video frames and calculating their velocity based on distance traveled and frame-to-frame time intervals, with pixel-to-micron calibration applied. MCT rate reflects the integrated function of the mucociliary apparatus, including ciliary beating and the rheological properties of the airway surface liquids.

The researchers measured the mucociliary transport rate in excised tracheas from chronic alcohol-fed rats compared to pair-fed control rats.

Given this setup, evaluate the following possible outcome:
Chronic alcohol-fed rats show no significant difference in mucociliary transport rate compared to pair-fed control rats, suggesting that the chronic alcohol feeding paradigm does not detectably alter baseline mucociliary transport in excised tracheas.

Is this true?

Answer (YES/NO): NO